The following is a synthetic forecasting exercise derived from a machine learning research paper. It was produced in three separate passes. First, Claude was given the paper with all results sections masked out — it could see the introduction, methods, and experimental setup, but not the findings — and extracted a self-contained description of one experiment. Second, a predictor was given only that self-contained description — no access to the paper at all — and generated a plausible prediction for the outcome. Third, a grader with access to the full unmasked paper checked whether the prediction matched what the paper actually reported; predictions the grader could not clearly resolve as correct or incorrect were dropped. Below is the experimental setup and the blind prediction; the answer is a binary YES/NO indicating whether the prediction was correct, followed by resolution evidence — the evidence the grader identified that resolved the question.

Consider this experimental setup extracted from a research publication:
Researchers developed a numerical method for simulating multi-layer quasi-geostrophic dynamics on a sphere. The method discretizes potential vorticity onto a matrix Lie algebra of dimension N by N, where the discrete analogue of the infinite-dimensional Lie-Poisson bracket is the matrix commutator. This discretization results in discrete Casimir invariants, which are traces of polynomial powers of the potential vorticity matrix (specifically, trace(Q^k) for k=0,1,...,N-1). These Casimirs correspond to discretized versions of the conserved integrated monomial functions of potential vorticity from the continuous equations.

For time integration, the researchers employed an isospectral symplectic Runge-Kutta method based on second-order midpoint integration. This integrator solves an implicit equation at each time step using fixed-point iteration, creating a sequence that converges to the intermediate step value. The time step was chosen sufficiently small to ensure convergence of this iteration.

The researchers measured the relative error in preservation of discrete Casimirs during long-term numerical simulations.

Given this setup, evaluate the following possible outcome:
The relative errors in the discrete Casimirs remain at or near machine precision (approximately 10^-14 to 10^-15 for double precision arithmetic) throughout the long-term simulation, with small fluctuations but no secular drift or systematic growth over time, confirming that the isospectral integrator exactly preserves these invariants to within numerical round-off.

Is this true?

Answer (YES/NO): NO